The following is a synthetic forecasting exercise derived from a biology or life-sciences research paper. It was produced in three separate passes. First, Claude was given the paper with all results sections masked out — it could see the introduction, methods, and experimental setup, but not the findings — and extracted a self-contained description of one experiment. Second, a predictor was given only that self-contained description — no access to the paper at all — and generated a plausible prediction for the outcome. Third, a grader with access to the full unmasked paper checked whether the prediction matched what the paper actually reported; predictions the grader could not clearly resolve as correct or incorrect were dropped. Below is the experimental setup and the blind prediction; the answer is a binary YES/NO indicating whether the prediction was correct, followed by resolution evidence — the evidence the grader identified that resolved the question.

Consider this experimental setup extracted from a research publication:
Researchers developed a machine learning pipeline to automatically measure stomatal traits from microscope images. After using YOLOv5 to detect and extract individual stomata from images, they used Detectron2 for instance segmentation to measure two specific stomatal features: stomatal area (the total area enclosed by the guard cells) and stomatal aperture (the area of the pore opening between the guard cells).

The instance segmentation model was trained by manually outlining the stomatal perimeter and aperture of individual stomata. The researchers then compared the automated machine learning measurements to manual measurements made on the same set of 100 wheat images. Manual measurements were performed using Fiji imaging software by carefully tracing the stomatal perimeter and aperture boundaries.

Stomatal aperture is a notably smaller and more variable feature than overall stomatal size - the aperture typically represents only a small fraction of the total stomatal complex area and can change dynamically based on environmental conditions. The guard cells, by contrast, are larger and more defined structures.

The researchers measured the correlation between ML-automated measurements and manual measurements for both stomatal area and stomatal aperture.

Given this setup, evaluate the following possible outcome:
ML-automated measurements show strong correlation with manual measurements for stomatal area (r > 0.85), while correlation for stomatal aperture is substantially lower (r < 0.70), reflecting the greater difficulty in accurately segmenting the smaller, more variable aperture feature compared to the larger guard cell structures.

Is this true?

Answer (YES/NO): NO